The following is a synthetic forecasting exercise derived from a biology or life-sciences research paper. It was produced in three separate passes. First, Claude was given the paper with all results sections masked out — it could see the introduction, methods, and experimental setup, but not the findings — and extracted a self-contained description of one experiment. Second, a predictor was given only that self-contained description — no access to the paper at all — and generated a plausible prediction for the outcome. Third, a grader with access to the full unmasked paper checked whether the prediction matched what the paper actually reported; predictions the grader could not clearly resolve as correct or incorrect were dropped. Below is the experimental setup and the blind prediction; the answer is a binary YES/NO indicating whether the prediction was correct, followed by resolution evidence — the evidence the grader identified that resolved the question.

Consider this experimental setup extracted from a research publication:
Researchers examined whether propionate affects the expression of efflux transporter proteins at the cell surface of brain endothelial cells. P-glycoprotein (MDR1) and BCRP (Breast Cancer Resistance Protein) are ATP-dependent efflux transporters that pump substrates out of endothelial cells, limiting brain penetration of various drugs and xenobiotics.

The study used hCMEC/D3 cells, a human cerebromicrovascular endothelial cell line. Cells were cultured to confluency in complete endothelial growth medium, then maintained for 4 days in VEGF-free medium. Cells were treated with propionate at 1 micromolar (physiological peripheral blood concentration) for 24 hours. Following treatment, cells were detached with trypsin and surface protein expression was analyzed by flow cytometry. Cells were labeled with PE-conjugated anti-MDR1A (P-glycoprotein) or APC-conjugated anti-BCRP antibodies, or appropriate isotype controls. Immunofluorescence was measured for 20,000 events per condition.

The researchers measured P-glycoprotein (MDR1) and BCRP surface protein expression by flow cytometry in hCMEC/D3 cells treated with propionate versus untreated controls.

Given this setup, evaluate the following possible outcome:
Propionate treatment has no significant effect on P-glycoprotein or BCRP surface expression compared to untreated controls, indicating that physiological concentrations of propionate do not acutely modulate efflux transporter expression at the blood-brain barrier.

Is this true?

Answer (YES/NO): YES